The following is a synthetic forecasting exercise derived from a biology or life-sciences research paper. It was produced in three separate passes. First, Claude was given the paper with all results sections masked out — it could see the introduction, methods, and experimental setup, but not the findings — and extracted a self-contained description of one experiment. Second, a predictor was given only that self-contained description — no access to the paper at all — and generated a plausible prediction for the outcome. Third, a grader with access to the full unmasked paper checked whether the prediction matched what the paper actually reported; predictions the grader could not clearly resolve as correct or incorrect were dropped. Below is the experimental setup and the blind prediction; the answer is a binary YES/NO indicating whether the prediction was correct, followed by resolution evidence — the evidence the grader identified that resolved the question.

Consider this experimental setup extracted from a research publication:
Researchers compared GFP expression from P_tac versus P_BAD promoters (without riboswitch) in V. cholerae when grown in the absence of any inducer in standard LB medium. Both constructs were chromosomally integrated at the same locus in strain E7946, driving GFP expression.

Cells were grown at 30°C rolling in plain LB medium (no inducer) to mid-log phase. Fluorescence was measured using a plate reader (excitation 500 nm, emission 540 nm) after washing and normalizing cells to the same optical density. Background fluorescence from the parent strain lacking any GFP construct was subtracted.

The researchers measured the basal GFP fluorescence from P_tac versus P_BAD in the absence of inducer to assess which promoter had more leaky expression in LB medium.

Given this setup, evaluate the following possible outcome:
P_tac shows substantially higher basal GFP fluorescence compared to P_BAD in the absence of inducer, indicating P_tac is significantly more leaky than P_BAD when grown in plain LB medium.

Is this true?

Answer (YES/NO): YES